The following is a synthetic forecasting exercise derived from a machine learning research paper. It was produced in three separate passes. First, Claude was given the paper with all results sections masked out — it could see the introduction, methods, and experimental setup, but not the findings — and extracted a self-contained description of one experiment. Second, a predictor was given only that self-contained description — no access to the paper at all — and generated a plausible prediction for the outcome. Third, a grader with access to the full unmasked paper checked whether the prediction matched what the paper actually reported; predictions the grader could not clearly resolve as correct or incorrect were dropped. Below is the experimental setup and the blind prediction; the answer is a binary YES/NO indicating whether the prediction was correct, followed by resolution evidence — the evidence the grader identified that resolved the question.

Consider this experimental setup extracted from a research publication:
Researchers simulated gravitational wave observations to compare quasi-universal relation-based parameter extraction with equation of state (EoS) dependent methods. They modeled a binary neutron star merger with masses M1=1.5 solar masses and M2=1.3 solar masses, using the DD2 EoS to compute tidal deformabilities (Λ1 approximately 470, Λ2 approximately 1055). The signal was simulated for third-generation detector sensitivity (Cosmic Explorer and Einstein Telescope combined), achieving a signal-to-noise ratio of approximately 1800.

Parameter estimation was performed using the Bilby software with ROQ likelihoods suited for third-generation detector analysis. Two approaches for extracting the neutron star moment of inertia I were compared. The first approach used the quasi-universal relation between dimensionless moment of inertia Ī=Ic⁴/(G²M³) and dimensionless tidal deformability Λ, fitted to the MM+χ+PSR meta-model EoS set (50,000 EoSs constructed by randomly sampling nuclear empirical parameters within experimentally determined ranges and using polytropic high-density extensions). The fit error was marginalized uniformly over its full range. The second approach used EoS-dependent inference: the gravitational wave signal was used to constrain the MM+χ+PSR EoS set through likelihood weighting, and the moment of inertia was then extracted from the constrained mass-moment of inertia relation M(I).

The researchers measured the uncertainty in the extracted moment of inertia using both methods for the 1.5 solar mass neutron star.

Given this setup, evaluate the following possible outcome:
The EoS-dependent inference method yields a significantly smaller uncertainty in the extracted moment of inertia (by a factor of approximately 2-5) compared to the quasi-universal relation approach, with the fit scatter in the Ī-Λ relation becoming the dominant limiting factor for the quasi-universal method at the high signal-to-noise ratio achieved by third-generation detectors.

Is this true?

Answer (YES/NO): NO